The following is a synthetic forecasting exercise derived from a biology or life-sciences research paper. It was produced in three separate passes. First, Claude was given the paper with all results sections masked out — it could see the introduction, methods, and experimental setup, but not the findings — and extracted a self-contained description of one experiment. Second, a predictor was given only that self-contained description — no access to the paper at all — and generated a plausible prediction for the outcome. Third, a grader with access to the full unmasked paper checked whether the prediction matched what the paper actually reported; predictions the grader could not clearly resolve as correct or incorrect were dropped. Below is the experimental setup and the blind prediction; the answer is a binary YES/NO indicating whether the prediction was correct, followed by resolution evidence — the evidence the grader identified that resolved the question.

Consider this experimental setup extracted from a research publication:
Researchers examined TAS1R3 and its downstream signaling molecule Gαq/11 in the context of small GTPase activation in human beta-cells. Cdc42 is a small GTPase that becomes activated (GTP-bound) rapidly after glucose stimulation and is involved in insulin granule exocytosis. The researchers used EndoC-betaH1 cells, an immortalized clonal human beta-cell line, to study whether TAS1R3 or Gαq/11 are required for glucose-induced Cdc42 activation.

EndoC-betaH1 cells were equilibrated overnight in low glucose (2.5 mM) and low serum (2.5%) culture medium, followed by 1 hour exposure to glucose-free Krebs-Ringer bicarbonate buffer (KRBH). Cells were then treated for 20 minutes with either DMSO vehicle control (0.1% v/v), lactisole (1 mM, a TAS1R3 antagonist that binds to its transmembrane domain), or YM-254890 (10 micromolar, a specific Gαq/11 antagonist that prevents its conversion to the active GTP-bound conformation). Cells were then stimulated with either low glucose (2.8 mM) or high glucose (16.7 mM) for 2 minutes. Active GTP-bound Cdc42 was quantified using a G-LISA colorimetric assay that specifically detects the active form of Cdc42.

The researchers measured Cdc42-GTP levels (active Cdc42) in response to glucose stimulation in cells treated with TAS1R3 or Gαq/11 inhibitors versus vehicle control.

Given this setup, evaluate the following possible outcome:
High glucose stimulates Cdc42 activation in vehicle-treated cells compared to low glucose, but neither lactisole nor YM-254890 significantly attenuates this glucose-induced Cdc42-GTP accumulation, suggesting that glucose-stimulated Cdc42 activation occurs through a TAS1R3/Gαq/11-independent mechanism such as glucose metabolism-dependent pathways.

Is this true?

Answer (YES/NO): NO